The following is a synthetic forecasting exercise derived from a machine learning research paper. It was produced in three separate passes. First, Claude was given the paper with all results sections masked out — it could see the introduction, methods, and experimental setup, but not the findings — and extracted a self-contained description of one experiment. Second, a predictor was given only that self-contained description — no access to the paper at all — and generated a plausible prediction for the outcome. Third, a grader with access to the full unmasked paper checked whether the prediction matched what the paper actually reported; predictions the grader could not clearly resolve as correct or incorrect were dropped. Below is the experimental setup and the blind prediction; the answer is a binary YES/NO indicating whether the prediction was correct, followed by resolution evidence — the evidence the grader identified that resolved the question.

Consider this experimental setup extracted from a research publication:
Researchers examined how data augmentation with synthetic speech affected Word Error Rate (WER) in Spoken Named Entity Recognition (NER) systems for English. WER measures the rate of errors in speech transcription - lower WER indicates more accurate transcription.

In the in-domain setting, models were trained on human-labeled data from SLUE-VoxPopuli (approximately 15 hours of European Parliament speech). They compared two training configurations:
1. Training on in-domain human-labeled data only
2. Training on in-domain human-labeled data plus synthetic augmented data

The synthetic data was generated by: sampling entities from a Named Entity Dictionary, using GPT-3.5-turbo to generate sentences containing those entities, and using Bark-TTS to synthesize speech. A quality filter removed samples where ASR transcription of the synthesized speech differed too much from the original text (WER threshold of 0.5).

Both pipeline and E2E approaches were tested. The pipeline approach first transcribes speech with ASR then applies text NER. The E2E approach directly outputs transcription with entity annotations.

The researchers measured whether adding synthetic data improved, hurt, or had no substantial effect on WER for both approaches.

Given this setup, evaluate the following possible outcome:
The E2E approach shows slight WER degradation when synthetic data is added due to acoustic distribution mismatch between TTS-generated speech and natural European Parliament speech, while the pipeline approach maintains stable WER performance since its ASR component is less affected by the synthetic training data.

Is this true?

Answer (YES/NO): NO